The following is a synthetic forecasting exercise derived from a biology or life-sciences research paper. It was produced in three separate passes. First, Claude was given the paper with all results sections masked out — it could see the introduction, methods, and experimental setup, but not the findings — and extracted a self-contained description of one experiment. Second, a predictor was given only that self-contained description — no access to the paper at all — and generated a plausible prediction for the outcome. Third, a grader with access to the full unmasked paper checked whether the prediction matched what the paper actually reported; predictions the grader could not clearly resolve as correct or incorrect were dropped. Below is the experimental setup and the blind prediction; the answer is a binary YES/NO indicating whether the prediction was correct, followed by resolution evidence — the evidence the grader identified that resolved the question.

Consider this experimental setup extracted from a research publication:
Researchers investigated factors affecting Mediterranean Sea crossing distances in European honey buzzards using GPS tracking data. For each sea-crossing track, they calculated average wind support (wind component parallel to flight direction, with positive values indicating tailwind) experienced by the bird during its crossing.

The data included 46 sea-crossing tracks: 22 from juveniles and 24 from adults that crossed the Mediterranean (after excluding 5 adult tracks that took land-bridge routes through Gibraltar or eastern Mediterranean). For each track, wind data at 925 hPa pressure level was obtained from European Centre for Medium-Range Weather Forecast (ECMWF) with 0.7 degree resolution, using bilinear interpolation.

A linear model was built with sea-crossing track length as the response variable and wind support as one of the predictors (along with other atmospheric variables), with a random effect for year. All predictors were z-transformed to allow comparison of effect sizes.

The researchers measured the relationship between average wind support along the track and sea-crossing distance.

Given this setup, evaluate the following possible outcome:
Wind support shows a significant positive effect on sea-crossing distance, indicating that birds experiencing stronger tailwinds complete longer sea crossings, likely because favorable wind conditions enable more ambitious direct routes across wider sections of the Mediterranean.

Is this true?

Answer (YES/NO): NO